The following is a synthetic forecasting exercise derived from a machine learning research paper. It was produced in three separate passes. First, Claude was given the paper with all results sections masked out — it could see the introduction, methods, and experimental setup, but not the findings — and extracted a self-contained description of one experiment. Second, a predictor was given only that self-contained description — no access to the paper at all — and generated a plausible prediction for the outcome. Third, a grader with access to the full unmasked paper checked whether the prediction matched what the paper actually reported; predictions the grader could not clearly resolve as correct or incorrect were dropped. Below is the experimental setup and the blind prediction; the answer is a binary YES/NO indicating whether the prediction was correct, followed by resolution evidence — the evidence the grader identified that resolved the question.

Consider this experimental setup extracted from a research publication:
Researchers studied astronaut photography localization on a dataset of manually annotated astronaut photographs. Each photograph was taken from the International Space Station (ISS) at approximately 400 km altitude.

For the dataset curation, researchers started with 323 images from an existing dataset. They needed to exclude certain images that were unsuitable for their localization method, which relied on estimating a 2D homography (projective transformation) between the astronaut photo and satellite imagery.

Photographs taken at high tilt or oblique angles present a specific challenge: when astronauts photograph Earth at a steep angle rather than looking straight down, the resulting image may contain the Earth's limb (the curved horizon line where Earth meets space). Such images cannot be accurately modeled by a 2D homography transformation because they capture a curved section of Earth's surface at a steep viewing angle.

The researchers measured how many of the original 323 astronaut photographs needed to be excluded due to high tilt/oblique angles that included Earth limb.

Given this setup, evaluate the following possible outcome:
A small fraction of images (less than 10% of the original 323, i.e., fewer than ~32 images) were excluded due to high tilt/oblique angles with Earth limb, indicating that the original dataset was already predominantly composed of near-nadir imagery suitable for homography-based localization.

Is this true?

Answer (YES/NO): NO